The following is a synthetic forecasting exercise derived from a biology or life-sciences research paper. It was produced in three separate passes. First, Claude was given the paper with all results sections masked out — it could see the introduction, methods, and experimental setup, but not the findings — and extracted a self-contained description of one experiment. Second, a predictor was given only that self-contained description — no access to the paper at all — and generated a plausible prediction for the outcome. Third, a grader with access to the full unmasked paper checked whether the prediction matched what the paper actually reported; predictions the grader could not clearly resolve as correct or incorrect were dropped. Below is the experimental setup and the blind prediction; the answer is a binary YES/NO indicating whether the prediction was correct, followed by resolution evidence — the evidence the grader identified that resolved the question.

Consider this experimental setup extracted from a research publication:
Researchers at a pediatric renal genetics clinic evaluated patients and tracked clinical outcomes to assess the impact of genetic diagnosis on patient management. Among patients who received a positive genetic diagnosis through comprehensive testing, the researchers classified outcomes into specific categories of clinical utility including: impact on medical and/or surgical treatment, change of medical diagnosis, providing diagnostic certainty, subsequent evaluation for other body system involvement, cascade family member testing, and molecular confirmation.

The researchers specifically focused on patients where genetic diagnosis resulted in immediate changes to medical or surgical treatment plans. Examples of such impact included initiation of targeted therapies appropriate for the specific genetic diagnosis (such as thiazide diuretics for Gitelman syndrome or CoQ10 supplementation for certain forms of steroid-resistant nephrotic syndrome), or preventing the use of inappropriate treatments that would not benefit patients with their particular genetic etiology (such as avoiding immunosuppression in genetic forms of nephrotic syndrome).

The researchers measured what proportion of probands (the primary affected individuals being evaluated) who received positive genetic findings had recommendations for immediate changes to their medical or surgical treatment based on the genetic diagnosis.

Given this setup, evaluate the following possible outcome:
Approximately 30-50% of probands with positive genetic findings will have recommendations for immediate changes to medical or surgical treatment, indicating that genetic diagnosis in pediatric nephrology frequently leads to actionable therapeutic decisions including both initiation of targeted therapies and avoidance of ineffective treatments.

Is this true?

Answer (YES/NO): NO